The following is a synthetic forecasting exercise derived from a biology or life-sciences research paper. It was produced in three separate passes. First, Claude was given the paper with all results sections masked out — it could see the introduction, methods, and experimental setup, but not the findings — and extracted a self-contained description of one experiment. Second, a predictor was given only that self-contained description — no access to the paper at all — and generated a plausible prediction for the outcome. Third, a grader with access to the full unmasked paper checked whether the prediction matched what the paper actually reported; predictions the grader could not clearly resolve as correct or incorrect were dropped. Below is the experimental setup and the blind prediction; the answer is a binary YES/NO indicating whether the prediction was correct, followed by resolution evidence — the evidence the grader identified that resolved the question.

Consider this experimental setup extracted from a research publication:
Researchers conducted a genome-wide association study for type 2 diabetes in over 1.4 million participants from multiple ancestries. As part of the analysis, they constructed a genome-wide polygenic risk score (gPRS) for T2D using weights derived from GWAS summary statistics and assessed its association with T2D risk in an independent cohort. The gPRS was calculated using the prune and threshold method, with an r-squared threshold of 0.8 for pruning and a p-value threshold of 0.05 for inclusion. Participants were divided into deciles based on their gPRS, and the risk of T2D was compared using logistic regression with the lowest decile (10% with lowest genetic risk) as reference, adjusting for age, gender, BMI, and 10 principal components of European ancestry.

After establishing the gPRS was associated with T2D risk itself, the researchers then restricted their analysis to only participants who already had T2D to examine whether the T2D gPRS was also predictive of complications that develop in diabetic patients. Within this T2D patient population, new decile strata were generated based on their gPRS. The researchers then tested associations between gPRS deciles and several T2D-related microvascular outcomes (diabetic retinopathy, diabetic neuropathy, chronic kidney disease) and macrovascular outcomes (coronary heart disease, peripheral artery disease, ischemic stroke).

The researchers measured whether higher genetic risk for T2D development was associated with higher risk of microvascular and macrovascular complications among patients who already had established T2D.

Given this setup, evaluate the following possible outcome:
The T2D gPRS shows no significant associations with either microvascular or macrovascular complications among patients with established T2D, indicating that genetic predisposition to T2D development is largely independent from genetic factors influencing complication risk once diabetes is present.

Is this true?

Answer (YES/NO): NO